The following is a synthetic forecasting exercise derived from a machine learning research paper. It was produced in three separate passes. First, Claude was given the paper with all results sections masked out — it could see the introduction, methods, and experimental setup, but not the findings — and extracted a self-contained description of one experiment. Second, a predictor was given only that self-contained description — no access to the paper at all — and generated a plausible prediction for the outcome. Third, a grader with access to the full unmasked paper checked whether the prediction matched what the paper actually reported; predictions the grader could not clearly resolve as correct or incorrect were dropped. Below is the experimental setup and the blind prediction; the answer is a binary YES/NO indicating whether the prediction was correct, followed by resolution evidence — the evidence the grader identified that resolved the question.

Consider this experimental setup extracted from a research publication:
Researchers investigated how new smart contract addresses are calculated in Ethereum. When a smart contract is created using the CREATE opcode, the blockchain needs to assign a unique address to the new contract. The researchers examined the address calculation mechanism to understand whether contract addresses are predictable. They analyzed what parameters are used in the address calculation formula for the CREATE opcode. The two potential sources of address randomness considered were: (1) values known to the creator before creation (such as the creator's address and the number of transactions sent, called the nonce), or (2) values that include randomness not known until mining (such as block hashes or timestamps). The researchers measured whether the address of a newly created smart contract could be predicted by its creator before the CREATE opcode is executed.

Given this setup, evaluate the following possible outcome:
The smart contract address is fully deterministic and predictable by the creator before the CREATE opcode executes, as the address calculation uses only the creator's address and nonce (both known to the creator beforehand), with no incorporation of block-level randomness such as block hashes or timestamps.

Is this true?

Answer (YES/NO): YES